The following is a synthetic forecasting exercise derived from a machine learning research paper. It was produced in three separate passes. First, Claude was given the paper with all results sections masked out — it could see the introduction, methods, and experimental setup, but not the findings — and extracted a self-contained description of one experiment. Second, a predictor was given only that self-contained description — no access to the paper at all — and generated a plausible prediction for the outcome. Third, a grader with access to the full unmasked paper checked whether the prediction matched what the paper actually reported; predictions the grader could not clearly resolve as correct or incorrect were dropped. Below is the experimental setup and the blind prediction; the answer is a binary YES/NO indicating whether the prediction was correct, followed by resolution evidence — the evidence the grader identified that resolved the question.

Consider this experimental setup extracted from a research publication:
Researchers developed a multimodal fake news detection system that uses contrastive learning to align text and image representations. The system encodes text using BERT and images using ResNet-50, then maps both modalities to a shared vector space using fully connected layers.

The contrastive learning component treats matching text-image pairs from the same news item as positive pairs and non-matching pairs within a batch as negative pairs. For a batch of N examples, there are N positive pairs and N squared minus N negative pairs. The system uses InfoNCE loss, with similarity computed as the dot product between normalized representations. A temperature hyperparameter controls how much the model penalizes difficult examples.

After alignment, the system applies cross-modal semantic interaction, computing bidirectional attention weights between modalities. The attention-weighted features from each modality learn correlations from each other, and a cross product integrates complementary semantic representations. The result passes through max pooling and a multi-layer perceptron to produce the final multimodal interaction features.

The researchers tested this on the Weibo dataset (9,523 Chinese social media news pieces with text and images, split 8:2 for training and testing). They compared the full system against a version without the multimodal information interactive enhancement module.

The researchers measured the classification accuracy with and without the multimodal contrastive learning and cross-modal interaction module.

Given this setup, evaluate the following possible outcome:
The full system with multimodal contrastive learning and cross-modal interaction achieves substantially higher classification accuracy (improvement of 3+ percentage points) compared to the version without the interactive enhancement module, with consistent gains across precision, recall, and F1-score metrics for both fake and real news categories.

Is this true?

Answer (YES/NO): NO